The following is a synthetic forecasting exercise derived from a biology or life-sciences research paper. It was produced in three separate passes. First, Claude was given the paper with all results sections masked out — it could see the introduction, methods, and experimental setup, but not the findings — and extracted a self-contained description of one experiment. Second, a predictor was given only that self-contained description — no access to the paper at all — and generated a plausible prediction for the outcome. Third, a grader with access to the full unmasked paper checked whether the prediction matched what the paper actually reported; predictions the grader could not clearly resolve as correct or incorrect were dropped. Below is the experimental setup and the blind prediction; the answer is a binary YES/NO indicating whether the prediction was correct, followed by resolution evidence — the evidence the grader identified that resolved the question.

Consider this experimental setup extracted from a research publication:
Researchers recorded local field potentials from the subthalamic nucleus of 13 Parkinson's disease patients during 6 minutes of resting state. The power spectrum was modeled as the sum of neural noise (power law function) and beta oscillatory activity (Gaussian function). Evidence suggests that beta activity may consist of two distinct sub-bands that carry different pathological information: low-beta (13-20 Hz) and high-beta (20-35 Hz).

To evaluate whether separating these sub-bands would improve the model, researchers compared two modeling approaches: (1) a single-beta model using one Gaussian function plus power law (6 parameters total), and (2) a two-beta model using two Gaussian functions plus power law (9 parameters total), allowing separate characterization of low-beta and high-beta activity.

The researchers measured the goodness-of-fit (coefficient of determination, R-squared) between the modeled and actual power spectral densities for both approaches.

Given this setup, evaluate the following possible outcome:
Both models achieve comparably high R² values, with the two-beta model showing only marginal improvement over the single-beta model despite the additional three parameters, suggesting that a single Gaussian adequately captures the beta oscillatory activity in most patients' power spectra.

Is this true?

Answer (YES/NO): NO